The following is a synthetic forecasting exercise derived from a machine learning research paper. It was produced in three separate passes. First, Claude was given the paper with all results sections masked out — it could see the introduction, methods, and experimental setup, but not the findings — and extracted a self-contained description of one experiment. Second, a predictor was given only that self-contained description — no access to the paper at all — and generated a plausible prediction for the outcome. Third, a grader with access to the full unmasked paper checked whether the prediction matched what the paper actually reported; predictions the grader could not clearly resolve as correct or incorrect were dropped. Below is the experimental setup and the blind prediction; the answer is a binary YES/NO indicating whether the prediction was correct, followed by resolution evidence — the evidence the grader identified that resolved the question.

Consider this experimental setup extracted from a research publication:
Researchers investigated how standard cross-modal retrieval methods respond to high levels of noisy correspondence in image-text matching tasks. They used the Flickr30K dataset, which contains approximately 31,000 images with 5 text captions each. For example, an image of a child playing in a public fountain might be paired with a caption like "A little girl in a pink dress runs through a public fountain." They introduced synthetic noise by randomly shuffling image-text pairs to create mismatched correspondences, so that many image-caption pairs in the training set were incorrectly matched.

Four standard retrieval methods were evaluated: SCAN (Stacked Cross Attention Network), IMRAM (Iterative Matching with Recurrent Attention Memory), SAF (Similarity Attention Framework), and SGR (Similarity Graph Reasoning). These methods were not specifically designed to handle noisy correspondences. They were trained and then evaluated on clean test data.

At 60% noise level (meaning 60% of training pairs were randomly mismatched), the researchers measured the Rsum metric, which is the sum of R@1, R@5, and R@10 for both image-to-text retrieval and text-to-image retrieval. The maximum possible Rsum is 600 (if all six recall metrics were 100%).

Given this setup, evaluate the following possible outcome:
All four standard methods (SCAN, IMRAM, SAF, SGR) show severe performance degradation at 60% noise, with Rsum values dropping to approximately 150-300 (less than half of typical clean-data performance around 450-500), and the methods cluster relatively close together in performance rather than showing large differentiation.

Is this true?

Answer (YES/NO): NO